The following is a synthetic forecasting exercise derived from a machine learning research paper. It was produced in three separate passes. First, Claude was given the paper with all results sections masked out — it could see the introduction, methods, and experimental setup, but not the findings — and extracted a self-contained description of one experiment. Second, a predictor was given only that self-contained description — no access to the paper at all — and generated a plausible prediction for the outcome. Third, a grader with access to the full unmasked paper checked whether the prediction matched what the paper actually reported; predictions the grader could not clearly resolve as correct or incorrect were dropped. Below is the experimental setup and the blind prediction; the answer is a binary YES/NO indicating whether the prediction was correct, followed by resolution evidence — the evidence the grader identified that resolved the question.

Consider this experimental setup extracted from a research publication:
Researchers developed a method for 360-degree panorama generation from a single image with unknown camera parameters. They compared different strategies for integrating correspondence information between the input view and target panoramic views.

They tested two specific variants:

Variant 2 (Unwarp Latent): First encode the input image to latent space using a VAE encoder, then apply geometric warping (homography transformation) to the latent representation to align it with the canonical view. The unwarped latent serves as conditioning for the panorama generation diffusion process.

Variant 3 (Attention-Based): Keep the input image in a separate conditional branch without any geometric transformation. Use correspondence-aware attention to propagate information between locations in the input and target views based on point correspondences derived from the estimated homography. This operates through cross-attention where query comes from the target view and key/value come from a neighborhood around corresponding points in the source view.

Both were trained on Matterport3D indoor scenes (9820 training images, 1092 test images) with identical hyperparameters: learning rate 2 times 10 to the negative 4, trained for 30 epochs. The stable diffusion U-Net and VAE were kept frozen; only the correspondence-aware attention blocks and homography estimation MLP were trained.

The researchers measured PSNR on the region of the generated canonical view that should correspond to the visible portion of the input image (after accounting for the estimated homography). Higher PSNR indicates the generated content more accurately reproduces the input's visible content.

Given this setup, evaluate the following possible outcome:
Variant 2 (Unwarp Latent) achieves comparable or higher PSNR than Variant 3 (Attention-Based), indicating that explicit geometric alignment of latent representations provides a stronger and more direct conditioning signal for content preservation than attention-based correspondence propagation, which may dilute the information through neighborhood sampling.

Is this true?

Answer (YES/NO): NO